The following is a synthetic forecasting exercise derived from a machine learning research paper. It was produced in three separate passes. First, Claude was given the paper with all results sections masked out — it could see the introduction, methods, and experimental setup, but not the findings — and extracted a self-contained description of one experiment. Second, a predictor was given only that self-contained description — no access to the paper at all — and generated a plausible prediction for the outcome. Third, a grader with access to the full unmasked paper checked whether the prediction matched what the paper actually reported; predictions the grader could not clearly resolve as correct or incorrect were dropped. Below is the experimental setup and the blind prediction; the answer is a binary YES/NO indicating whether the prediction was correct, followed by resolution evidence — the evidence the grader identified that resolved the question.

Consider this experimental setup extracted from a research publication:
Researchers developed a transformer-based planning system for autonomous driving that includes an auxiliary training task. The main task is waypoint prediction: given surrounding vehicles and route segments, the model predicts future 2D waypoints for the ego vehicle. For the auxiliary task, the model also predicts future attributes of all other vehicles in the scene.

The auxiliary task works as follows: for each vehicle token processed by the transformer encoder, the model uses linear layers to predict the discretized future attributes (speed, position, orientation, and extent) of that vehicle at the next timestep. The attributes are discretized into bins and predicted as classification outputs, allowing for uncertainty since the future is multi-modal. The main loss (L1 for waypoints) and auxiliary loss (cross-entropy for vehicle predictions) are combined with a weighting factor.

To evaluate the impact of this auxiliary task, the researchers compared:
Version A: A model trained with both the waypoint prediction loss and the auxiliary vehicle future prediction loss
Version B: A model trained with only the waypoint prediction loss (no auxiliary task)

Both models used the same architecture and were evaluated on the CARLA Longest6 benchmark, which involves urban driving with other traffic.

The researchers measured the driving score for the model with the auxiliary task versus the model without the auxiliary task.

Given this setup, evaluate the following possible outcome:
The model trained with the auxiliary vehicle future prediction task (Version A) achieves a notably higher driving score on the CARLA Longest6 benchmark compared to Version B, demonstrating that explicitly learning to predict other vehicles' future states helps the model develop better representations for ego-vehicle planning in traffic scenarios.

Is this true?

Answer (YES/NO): YES